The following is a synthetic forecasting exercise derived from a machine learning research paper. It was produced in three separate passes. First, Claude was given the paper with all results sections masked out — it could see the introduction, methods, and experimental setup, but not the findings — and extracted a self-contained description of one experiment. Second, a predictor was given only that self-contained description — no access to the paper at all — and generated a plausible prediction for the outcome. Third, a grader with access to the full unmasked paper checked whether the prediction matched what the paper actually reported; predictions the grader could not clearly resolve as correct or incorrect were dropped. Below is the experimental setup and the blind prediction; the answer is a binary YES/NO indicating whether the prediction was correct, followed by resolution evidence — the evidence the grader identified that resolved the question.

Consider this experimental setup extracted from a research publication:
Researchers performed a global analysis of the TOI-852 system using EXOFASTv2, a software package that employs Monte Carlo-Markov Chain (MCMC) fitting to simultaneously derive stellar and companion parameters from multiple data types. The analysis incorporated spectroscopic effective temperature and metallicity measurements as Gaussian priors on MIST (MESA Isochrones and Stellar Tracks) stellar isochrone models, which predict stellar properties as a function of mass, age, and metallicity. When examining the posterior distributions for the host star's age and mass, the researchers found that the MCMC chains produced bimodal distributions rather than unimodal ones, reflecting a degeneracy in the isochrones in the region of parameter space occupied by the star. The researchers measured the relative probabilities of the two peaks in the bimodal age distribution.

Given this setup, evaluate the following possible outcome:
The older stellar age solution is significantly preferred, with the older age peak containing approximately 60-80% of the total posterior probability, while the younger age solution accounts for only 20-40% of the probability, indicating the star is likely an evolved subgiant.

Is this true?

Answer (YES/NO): NO